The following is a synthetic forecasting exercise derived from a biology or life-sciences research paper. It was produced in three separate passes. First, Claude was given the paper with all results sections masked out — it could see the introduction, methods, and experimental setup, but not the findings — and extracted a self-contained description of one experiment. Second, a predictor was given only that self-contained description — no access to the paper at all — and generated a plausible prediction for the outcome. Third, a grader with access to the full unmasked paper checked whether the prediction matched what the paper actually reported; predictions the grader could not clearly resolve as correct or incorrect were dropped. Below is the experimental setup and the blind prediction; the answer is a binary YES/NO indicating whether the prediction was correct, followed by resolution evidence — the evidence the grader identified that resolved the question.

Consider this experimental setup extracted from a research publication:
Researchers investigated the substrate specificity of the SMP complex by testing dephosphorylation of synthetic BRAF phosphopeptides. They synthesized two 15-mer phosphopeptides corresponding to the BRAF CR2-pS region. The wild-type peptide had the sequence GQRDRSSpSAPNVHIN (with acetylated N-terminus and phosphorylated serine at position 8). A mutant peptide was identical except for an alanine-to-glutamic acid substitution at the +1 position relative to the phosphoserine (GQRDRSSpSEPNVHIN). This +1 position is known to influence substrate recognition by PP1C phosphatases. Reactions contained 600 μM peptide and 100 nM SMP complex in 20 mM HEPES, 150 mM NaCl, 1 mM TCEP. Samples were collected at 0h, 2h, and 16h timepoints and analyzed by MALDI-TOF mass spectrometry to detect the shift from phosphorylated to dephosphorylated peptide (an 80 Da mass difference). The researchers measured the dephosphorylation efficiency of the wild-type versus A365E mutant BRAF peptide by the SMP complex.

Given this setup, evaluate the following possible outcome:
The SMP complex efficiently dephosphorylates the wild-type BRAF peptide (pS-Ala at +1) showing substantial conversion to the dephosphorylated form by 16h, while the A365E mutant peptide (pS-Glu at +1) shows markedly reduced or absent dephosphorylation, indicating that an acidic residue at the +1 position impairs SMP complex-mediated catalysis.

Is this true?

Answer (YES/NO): YES